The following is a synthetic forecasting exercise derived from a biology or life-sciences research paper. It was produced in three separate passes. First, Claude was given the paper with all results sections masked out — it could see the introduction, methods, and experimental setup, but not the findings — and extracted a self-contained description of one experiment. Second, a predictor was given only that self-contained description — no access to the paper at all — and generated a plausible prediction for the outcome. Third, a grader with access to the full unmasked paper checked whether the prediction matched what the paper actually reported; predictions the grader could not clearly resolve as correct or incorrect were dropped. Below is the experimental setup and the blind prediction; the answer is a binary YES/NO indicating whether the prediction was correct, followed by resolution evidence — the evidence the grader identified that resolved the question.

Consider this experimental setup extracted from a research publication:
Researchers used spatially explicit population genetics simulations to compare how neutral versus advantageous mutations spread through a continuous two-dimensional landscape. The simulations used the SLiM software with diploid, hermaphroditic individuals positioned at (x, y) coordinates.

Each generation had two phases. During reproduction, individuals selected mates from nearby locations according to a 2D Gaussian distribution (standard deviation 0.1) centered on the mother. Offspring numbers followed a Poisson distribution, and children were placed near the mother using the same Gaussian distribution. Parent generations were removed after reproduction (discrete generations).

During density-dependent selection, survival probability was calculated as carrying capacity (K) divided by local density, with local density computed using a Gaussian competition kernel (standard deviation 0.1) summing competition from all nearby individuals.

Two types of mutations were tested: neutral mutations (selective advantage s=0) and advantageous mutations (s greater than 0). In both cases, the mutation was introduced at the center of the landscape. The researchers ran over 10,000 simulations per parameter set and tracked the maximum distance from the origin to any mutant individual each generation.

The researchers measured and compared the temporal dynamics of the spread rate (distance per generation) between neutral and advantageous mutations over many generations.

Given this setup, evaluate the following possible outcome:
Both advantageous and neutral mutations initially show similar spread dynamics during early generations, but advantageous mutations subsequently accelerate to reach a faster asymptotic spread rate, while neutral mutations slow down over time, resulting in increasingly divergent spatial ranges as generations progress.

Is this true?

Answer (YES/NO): NO